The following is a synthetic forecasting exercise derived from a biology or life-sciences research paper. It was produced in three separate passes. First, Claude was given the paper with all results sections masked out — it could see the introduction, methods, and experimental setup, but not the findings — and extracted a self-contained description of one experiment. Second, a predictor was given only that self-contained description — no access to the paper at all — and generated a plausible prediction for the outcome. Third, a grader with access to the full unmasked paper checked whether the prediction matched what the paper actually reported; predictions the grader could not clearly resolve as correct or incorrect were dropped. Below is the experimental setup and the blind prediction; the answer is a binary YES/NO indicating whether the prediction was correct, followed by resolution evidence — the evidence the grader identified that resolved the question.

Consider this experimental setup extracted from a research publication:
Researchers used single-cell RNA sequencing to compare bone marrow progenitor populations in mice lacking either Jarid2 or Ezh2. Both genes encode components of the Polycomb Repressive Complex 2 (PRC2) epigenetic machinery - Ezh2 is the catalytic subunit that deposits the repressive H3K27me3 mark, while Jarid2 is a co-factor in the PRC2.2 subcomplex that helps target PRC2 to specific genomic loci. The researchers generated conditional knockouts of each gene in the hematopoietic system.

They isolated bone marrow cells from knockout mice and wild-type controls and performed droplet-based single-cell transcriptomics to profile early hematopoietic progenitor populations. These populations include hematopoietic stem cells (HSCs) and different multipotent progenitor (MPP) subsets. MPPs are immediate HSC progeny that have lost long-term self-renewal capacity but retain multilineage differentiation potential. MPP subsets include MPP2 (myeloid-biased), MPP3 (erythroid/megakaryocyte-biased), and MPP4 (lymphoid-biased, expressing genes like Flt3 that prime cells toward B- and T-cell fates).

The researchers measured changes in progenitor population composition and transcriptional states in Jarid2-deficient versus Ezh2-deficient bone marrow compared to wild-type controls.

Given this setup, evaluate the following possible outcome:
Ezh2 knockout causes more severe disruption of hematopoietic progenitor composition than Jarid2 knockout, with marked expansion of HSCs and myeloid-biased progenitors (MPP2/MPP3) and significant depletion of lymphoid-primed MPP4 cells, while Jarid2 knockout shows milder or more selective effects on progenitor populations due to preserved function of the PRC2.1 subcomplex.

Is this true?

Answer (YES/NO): NO